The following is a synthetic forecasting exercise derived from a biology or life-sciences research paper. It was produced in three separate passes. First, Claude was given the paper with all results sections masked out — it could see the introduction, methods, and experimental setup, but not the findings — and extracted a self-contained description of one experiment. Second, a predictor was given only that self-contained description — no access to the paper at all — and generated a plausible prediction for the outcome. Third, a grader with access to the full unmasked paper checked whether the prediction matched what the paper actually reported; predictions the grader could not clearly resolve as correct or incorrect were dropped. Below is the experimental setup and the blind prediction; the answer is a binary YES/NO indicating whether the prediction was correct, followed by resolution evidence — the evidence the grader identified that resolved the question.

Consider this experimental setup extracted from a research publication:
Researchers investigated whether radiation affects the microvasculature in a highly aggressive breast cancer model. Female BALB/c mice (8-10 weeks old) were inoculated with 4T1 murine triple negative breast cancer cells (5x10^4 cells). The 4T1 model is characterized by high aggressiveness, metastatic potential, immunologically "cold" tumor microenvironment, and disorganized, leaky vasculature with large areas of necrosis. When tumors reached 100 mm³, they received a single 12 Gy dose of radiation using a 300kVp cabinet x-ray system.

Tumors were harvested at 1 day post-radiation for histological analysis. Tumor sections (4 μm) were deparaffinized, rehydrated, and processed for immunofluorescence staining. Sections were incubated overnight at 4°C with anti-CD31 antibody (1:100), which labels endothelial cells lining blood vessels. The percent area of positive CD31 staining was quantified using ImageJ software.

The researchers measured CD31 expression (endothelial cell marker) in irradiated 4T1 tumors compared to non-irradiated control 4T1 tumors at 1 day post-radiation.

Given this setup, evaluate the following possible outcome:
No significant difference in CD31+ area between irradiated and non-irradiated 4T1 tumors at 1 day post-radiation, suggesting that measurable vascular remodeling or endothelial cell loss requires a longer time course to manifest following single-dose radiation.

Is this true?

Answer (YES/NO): YES